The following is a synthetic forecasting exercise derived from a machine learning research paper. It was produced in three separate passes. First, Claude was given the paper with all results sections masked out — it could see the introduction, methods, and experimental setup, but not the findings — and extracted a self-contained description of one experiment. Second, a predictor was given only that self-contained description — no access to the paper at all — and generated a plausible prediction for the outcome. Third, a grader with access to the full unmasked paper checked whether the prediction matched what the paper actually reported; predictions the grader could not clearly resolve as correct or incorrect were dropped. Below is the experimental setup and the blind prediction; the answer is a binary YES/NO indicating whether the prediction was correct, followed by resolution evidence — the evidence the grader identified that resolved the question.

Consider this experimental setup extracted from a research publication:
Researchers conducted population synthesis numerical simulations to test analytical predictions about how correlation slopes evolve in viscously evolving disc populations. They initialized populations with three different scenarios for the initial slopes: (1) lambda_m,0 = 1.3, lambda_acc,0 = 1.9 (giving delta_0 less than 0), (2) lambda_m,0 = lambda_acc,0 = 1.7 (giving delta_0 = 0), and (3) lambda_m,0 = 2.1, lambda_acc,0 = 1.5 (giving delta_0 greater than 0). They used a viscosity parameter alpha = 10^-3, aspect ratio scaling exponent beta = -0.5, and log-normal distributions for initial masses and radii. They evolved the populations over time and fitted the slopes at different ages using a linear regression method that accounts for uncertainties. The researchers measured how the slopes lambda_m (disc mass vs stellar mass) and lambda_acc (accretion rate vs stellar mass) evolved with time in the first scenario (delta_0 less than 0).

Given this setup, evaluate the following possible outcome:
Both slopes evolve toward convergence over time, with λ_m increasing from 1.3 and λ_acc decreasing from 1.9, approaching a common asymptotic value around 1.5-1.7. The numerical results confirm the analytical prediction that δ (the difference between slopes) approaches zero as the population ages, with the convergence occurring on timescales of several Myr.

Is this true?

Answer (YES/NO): NO